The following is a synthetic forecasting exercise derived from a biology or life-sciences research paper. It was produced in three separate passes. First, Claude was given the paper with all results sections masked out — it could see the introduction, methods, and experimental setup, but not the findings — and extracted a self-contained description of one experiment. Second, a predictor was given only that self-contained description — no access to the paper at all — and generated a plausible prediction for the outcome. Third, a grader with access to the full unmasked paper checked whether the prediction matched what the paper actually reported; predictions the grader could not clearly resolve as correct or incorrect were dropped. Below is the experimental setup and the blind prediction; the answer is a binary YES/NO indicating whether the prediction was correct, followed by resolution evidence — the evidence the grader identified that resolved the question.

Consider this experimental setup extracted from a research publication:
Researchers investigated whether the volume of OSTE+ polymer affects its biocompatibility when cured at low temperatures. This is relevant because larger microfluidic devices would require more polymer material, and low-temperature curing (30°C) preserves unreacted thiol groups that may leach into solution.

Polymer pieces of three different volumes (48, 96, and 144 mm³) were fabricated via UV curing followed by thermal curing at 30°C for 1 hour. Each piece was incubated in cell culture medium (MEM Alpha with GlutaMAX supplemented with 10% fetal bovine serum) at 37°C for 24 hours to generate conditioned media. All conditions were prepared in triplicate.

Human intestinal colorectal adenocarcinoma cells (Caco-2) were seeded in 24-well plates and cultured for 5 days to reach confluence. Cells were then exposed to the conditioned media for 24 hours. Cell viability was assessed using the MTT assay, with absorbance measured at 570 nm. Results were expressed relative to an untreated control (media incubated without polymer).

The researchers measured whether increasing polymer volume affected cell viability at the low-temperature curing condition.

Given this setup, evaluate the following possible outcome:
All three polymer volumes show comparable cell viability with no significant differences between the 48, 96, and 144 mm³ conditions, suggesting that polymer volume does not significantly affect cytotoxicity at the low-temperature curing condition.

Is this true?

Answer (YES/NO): YES